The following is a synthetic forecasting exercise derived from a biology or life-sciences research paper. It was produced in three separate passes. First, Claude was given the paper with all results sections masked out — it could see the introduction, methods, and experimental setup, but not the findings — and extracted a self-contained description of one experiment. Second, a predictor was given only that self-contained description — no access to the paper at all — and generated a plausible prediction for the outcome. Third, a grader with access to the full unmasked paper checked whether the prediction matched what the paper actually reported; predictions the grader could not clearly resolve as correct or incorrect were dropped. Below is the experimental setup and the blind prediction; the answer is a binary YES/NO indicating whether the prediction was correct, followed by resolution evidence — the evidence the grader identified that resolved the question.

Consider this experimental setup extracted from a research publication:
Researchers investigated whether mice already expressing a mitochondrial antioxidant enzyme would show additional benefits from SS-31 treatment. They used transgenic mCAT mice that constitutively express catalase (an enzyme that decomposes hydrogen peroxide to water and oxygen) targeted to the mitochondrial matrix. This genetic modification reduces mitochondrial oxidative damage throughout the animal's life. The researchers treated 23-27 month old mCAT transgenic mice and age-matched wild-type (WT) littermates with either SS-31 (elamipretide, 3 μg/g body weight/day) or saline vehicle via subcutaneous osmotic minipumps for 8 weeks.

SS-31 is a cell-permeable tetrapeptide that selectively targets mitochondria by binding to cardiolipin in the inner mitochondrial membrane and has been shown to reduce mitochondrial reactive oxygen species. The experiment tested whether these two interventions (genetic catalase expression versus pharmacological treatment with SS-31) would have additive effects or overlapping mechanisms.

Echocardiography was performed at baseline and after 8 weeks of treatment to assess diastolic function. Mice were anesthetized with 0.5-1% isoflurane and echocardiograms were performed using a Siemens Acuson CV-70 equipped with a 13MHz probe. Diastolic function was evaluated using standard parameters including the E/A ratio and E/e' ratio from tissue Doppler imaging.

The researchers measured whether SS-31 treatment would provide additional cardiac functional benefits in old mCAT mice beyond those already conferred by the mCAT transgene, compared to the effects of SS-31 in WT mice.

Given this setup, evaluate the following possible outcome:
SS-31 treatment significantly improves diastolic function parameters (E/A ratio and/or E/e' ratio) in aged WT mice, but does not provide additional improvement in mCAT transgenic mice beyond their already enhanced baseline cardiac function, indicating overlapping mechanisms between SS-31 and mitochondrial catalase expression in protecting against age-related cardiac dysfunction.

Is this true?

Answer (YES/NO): YES